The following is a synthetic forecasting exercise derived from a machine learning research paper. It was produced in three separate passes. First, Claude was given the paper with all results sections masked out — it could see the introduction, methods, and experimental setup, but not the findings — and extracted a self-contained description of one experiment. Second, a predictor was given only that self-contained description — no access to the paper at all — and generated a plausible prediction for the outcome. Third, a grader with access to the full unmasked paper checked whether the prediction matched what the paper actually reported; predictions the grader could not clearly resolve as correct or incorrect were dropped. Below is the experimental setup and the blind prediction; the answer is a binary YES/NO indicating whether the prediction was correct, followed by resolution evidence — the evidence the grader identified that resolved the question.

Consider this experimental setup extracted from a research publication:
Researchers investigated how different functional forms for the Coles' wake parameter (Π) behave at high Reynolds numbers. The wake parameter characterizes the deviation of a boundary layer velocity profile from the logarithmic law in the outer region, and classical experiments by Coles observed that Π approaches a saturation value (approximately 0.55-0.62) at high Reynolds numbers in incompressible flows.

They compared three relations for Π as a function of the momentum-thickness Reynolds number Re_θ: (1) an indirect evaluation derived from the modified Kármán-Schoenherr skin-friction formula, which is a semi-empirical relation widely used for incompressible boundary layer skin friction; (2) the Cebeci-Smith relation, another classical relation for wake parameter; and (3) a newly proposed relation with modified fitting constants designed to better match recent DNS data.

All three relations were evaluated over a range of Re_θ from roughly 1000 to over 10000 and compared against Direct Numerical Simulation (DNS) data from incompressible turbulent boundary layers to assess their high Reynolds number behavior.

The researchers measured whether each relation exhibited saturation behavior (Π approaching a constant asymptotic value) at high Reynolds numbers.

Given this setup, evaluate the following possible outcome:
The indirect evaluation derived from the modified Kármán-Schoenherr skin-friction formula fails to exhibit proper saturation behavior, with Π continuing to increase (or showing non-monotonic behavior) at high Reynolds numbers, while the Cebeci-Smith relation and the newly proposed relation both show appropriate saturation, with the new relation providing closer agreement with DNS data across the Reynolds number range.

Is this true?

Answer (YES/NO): YES